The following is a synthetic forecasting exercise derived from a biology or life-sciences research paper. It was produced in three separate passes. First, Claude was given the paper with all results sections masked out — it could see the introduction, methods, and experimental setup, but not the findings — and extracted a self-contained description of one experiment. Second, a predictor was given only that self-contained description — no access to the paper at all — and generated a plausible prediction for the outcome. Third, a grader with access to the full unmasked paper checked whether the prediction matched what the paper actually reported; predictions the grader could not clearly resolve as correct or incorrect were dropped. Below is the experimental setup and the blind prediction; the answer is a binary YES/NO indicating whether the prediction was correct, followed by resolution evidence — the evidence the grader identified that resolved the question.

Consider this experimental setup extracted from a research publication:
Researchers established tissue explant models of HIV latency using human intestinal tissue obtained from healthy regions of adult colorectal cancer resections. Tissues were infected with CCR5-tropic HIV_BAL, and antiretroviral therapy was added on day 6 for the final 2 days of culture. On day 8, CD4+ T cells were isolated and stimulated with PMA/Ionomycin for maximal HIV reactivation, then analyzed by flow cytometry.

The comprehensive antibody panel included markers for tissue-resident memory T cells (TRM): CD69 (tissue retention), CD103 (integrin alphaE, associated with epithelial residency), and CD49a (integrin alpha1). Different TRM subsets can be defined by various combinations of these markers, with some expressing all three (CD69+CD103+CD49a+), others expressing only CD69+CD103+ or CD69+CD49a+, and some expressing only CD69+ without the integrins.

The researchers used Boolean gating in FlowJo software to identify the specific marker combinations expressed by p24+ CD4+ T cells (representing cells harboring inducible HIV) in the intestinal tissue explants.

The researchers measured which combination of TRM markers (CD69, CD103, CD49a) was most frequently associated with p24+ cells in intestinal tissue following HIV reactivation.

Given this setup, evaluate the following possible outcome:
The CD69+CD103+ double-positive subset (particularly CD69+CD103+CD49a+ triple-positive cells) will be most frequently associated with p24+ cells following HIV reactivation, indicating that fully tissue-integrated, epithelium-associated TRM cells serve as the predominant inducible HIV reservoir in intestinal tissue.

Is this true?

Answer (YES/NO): NO